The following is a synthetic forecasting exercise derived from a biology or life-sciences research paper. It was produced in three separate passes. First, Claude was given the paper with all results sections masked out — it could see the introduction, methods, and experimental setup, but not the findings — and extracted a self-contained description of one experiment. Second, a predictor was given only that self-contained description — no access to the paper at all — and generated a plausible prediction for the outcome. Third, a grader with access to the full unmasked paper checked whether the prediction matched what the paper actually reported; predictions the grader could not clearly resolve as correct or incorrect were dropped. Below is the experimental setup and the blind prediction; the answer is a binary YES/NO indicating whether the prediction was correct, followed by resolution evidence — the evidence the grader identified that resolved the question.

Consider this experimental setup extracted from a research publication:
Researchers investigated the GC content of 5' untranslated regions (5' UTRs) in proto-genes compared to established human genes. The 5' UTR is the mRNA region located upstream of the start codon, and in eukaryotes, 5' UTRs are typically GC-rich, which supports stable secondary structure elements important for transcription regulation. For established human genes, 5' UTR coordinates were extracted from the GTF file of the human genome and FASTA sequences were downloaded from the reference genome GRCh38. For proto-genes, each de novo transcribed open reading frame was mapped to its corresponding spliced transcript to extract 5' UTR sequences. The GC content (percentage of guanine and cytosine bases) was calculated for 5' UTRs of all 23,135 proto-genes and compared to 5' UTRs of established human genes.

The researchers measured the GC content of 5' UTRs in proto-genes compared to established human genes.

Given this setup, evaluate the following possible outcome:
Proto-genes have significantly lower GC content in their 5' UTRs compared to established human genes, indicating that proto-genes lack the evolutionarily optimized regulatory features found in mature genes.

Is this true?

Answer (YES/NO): YES